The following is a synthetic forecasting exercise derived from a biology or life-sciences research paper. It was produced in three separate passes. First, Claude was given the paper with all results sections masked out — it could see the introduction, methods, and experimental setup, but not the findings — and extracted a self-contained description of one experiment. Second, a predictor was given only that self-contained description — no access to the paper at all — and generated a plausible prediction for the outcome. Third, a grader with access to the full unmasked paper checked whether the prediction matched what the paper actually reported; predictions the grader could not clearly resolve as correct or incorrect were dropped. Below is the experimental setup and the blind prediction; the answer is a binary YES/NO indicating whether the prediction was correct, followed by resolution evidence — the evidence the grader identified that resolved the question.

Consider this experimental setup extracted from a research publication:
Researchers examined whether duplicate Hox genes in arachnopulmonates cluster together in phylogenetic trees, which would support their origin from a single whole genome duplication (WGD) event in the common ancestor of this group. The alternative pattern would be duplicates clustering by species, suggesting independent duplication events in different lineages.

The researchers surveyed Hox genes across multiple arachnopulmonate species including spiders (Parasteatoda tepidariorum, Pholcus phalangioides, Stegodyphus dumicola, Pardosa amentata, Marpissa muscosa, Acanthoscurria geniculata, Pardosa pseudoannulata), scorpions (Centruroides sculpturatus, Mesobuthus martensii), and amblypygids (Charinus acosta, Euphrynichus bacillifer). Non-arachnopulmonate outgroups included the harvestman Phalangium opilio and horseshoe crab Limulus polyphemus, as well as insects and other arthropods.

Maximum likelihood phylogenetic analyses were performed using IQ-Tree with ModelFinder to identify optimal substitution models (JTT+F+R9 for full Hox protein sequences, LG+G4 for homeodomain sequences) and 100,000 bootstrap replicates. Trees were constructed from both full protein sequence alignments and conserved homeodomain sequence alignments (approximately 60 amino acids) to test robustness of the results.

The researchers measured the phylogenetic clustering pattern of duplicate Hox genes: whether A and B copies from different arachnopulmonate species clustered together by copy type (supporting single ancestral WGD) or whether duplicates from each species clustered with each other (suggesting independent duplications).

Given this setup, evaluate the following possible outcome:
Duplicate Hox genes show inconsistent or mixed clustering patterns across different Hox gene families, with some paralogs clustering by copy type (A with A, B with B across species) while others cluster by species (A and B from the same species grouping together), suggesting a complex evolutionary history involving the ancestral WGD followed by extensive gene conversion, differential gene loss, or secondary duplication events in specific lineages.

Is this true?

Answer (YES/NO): YES